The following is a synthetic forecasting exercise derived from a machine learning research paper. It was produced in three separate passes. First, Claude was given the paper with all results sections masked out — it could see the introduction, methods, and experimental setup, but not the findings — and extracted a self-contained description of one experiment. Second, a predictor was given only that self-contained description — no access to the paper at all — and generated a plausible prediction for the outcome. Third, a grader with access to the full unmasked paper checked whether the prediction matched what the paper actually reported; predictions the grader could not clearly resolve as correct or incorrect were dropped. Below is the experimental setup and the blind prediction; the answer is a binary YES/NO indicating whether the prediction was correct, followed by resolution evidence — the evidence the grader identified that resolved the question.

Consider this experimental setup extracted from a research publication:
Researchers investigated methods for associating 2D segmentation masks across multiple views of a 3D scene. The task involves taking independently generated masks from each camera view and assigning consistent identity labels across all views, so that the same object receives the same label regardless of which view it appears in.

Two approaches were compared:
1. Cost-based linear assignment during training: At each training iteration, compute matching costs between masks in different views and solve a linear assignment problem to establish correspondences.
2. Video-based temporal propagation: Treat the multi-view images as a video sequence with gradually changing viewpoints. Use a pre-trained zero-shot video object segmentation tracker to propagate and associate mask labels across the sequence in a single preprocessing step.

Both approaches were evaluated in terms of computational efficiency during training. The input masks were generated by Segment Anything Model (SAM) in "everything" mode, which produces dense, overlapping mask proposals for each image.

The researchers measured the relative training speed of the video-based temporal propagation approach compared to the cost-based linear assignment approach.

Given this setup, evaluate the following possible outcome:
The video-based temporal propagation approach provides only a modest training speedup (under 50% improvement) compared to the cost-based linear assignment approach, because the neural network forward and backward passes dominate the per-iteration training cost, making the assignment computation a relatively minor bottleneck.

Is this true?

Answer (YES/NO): NO